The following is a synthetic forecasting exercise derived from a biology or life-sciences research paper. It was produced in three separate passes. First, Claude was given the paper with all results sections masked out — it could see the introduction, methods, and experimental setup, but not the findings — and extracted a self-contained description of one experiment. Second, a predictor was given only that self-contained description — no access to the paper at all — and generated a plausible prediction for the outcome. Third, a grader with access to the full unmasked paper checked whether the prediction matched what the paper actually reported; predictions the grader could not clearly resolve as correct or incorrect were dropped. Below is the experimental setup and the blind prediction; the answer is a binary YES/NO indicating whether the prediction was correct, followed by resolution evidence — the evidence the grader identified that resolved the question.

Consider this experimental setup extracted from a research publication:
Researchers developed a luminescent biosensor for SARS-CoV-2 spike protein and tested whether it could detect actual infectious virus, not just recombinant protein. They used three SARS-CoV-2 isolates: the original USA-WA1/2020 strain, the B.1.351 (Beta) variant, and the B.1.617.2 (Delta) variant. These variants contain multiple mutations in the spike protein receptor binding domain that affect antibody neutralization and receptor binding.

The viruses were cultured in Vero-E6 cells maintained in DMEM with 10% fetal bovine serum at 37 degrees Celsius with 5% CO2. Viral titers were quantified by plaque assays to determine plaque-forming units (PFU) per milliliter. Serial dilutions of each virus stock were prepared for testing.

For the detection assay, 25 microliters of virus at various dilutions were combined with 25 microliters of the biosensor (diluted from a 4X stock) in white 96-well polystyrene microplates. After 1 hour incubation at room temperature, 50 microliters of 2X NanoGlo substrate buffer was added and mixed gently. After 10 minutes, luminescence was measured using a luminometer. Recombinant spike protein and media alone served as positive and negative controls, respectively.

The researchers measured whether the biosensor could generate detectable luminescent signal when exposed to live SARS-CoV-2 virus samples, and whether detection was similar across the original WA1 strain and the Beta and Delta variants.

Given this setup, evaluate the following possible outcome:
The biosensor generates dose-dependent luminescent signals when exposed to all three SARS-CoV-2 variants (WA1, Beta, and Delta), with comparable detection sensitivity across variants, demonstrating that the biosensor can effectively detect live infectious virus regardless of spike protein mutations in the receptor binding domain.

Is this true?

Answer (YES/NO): NO